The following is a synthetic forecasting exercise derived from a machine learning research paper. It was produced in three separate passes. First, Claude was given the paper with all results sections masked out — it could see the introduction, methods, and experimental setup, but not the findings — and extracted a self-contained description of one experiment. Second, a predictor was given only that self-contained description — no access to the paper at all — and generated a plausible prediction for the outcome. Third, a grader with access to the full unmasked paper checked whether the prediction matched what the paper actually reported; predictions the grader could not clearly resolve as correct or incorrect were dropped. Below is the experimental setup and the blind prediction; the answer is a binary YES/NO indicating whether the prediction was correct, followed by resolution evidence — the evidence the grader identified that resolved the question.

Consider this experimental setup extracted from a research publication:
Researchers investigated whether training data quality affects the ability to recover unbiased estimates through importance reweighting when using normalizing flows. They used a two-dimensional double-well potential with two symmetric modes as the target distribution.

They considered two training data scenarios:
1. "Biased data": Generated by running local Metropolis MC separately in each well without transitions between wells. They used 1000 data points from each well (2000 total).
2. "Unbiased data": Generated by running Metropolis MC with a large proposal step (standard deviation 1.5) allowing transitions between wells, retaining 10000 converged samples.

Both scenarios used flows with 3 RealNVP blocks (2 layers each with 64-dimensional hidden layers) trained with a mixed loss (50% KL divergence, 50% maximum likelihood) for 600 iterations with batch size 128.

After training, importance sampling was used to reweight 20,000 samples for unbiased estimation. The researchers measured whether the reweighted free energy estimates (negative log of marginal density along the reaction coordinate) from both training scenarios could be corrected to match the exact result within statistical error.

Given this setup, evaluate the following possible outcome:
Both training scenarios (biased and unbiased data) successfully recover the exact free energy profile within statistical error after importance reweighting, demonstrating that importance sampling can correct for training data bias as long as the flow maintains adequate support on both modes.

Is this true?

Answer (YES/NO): YES